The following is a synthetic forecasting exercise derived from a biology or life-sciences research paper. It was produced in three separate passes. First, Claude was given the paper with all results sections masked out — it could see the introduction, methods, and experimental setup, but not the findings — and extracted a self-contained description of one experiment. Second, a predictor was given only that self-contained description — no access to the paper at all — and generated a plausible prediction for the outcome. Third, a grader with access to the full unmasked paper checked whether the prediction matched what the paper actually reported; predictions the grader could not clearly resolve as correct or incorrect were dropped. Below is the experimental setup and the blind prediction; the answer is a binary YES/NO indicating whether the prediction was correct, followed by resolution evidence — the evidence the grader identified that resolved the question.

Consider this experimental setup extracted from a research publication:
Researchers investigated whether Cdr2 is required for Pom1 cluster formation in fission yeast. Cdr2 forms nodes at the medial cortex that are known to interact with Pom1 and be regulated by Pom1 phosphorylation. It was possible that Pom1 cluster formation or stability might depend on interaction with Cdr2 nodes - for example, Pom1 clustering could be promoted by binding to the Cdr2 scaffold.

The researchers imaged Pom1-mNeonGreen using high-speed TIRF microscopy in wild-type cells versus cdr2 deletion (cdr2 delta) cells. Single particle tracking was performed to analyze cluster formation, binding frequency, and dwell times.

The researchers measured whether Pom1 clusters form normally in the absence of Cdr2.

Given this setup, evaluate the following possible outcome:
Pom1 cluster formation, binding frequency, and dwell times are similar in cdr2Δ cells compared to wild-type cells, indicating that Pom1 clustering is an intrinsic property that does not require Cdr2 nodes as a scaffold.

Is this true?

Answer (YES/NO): YES